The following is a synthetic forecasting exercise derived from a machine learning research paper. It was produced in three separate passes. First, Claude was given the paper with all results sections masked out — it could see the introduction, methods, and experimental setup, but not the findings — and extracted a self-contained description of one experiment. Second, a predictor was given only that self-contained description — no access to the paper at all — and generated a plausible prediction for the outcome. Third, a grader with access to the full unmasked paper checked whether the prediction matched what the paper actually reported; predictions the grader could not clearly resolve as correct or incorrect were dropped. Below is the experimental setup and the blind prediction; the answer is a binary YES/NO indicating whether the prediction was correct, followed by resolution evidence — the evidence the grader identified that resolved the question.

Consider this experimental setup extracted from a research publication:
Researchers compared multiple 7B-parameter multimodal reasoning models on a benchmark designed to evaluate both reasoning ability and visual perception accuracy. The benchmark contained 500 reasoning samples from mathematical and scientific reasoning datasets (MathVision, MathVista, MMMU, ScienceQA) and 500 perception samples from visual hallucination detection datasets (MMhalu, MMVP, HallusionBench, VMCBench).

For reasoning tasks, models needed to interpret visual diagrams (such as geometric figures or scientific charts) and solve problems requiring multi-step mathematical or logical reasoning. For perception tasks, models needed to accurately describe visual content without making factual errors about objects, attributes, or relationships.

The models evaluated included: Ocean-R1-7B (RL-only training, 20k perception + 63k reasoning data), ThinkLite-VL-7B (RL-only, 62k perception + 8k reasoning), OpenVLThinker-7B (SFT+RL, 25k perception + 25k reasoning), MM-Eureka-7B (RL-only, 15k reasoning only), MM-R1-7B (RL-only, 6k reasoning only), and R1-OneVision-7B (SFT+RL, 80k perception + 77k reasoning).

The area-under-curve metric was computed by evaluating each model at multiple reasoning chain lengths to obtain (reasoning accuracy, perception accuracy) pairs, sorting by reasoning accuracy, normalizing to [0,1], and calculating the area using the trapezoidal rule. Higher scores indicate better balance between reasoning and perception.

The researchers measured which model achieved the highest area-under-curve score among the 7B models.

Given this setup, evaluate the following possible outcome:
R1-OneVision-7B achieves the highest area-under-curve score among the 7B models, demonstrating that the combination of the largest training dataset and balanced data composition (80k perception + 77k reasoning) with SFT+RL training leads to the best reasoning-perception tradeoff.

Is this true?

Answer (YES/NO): NO